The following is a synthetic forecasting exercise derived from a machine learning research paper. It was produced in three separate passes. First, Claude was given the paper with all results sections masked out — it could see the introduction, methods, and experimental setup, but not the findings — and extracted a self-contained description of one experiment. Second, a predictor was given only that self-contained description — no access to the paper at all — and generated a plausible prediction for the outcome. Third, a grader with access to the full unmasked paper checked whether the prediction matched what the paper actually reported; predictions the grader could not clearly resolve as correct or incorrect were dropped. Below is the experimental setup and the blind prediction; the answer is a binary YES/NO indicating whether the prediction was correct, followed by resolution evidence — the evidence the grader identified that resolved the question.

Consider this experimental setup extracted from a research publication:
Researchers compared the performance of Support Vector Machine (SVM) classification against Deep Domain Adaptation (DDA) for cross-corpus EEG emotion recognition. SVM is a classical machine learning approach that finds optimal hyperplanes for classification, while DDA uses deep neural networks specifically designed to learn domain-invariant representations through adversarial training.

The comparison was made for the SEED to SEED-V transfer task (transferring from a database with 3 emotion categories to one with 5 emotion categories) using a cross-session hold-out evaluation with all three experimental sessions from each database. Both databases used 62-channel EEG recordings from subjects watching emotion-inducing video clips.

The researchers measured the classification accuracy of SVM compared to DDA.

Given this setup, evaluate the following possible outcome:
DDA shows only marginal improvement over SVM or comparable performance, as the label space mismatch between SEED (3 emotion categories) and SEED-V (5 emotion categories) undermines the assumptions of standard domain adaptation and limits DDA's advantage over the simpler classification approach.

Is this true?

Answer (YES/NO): NO